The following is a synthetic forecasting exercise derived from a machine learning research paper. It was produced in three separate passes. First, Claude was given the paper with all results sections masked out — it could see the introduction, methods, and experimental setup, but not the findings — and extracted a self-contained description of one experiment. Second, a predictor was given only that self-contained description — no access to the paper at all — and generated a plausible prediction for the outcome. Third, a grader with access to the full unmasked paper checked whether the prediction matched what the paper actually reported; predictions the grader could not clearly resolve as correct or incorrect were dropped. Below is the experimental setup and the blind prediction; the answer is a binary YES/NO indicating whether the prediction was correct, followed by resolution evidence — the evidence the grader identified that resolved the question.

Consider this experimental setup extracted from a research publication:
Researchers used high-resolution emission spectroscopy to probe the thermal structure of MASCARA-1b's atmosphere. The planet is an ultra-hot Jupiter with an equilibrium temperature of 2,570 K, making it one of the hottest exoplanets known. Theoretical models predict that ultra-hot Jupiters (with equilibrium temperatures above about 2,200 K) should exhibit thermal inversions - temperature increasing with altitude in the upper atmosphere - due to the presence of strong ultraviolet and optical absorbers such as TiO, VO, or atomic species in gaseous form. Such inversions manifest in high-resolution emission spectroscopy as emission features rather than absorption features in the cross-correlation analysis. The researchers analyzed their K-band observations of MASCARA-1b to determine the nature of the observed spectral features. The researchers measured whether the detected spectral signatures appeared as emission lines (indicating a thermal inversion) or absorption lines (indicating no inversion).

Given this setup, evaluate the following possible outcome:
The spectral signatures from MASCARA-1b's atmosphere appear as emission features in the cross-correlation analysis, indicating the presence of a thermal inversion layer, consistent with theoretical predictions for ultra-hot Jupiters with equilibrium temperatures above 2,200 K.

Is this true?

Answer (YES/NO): YES